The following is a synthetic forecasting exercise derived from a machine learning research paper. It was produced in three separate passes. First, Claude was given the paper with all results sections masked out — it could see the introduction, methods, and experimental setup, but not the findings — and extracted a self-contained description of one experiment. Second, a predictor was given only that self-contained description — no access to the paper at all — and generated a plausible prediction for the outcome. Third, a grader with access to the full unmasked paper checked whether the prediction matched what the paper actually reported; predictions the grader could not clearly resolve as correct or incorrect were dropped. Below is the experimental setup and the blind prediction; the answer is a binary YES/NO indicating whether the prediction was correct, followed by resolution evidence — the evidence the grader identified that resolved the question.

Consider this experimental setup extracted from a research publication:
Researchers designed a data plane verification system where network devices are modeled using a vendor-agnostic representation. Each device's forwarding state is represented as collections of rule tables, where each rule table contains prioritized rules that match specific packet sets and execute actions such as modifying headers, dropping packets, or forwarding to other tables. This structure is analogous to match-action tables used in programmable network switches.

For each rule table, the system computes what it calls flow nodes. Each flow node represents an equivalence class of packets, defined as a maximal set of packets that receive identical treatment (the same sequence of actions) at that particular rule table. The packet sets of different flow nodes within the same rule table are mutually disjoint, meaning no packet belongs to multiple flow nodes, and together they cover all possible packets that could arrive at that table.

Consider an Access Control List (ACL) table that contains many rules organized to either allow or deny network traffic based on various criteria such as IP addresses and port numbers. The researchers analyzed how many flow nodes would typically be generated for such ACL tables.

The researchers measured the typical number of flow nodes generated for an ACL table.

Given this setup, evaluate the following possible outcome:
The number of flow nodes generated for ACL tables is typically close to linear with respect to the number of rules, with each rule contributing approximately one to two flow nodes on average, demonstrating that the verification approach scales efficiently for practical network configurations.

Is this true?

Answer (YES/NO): NO